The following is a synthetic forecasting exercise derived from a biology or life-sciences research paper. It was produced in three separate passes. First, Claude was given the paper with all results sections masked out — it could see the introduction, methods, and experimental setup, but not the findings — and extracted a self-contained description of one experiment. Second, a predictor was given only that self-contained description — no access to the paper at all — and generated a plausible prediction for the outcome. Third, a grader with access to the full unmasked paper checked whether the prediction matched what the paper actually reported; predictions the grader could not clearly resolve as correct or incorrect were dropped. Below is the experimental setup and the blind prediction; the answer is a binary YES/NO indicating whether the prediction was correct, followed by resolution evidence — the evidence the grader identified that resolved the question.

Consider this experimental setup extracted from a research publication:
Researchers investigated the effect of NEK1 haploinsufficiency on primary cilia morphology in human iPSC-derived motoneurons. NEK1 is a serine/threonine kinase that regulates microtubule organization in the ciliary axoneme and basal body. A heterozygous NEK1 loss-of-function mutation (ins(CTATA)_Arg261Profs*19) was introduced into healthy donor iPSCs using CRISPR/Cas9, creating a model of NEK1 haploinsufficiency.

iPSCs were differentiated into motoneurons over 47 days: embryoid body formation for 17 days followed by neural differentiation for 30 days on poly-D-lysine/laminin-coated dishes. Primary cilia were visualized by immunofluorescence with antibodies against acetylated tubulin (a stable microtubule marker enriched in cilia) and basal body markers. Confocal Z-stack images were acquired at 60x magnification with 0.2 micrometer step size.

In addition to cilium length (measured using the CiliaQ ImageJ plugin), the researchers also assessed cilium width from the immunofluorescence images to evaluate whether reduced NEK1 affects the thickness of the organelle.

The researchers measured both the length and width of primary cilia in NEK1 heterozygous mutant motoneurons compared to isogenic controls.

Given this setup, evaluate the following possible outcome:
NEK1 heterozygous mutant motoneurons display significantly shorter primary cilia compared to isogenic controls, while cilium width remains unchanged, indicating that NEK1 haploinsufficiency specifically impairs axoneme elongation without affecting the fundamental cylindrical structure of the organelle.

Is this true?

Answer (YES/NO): NO